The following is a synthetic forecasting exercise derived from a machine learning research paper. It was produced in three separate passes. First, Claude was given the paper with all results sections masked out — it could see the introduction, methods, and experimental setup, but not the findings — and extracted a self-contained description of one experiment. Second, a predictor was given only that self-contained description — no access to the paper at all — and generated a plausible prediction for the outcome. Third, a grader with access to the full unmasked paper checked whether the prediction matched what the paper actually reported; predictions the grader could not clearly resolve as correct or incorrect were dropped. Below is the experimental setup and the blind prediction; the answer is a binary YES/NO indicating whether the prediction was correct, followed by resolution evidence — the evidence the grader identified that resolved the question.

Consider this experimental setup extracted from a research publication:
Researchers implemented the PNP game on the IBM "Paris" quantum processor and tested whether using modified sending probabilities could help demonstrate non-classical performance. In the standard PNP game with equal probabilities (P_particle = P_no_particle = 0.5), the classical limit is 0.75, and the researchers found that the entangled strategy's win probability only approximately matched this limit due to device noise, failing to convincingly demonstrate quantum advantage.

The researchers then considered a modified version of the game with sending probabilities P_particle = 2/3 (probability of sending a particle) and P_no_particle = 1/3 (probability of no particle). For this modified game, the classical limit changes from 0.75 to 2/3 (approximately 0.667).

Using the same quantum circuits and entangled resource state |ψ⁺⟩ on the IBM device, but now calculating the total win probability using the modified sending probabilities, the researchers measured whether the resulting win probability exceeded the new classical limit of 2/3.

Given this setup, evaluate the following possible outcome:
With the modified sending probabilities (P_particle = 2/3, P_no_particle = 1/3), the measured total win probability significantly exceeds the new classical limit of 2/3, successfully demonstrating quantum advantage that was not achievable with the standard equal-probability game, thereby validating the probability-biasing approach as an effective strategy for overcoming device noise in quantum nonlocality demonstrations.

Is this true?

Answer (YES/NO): YES